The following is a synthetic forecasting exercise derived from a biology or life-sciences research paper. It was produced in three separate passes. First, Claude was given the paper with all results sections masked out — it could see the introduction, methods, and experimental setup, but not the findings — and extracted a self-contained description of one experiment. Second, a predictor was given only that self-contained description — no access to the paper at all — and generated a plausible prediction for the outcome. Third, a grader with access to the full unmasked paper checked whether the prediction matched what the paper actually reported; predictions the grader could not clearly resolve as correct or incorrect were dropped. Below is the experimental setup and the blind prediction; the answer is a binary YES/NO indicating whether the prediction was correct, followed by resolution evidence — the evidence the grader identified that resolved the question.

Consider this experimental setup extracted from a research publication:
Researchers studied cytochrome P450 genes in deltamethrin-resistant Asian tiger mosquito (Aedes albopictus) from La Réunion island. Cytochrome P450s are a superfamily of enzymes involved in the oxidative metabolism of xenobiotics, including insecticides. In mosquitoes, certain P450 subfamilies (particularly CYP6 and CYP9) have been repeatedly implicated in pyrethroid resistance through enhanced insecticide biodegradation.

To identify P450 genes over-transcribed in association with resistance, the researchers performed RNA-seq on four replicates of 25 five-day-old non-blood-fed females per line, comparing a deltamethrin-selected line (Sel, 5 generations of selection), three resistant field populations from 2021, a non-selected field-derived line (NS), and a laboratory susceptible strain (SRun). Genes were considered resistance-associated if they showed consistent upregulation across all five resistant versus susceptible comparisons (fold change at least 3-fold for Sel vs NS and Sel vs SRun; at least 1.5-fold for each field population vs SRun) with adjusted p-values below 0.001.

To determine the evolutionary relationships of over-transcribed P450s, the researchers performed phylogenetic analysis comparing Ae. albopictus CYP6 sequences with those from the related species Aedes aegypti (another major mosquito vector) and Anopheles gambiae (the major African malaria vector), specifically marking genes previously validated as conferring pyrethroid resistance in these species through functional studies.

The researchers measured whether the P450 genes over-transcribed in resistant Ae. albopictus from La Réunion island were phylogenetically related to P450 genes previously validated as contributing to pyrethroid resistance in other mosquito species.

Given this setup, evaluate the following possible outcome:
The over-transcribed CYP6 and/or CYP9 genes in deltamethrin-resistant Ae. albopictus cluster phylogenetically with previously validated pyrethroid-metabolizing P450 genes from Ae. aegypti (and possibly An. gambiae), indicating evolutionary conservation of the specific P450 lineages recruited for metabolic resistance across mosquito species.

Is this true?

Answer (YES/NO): YES